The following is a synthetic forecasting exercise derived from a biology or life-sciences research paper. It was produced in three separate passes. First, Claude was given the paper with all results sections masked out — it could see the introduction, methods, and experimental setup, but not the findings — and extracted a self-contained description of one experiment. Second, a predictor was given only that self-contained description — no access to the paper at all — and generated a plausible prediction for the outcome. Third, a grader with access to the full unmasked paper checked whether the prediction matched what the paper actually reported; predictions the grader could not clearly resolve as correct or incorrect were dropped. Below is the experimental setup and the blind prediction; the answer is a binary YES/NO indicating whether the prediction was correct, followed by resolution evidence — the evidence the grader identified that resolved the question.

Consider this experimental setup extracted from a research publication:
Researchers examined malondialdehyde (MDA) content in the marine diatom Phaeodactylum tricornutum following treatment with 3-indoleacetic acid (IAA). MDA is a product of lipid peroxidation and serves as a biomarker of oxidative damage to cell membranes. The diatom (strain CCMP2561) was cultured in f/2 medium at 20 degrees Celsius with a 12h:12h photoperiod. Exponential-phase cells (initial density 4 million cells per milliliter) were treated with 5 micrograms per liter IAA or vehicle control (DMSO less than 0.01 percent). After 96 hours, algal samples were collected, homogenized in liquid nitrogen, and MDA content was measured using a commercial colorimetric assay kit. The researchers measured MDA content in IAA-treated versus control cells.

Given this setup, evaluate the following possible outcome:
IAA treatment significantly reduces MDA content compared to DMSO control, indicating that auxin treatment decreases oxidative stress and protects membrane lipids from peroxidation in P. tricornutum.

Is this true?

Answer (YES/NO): YES